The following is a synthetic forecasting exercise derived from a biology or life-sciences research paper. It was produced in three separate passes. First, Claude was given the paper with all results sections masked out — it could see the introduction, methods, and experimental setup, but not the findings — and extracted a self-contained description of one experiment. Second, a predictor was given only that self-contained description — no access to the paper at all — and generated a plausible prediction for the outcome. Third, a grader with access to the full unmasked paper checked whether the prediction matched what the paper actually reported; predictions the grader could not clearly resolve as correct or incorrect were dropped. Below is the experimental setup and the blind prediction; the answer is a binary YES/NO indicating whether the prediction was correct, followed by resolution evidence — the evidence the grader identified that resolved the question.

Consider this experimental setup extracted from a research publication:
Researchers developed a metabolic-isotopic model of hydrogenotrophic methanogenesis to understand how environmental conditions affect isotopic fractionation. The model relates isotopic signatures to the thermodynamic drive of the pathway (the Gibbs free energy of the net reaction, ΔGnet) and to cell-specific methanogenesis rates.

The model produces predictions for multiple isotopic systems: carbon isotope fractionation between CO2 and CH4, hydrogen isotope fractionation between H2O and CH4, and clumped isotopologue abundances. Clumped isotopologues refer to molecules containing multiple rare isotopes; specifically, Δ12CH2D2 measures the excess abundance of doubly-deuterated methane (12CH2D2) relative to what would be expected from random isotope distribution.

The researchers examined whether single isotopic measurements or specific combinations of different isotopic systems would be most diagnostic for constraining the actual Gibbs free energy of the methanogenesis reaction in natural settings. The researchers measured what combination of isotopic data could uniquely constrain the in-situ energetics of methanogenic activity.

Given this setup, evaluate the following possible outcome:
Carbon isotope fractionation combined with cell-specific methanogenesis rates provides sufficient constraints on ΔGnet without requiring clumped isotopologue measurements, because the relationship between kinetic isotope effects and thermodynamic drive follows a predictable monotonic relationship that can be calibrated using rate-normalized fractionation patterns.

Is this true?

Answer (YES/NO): NO